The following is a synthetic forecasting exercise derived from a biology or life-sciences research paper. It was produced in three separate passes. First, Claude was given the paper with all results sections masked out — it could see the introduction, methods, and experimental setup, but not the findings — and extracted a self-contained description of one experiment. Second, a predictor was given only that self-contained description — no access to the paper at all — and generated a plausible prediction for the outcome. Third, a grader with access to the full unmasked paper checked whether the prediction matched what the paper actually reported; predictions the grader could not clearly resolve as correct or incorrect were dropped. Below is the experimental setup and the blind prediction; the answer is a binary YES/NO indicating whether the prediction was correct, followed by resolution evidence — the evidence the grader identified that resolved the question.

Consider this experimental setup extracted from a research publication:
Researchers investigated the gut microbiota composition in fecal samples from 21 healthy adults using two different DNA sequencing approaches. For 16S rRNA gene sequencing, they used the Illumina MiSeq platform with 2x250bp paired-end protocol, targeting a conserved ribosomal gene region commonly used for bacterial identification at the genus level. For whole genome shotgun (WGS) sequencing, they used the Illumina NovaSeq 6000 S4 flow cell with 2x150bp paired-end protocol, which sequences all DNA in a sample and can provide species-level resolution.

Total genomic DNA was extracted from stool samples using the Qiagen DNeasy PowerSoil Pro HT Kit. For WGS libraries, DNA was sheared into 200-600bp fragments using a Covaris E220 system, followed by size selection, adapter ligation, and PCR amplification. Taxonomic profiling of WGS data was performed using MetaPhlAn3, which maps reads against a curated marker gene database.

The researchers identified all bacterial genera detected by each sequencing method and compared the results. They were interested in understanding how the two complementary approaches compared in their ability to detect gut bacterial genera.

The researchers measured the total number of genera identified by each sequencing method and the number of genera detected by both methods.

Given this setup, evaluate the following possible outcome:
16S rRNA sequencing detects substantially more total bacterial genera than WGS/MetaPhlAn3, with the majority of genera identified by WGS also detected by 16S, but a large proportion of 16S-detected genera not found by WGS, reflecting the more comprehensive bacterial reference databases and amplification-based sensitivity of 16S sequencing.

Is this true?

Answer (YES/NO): NO